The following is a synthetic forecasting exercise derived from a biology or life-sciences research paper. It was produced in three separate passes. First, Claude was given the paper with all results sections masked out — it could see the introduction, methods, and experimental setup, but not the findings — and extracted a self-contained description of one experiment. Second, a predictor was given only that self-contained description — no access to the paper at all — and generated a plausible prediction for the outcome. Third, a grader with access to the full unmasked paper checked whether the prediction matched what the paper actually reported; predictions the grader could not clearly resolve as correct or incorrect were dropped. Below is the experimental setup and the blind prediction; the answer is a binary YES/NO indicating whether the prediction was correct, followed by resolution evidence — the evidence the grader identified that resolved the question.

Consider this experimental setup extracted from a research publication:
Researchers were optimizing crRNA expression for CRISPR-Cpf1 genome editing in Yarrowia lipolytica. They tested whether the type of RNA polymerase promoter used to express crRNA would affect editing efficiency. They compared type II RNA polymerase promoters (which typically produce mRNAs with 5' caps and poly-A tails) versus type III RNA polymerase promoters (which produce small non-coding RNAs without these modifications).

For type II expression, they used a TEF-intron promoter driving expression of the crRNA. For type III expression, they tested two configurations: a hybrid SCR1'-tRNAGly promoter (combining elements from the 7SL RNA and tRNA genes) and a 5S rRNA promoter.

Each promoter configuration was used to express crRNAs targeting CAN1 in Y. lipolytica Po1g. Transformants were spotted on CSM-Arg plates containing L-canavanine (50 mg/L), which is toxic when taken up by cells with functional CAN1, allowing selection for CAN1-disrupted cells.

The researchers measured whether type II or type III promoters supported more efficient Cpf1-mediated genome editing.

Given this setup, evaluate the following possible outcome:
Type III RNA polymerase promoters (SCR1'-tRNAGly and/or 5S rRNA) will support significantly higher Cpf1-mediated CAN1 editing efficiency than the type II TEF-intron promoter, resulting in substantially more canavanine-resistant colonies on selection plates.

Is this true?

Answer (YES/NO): NO